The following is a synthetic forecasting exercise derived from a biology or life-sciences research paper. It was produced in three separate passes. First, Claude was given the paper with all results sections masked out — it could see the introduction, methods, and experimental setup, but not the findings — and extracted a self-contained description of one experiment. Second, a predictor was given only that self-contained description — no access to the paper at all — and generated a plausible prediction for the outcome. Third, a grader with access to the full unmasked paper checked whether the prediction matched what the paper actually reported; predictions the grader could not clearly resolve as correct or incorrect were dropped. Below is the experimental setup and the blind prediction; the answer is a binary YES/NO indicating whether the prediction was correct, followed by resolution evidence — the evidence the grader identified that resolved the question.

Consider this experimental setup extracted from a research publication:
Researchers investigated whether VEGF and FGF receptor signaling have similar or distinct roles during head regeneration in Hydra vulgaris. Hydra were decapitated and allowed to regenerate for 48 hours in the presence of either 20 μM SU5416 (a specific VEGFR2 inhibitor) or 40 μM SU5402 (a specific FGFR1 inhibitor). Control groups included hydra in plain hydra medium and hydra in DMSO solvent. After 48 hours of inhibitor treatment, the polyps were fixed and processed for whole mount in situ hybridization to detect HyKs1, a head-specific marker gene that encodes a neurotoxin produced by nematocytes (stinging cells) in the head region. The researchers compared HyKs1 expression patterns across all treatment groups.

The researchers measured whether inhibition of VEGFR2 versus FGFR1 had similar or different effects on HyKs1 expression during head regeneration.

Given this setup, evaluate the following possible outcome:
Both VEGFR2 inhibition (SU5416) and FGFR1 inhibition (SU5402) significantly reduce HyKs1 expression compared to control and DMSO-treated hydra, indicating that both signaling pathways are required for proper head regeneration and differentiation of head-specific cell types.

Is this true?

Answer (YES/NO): YES